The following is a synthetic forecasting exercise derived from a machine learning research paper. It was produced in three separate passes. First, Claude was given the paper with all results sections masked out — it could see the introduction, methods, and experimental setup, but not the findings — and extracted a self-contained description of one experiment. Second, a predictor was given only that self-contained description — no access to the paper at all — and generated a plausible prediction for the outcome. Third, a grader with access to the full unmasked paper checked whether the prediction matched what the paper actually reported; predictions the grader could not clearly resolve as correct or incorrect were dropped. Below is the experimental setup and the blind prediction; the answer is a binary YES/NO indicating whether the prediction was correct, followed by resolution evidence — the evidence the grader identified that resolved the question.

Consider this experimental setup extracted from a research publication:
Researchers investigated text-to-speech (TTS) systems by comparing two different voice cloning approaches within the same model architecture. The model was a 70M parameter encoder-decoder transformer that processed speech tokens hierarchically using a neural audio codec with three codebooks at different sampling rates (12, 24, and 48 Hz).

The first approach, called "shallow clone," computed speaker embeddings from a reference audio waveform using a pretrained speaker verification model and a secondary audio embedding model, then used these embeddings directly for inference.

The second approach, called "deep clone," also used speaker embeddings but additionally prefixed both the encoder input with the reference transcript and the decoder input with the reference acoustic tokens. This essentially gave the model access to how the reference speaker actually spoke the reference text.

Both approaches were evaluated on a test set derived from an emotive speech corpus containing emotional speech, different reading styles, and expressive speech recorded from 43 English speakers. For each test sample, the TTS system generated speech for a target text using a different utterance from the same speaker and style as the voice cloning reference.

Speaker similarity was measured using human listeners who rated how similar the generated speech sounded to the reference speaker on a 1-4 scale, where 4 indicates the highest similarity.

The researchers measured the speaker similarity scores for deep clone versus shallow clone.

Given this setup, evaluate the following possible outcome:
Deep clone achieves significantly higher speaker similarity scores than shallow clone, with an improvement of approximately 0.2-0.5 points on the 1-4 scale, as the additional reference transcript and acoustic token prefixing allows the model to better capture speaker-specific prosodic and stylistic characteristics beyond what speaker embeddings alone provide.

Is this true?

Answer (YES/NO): NO